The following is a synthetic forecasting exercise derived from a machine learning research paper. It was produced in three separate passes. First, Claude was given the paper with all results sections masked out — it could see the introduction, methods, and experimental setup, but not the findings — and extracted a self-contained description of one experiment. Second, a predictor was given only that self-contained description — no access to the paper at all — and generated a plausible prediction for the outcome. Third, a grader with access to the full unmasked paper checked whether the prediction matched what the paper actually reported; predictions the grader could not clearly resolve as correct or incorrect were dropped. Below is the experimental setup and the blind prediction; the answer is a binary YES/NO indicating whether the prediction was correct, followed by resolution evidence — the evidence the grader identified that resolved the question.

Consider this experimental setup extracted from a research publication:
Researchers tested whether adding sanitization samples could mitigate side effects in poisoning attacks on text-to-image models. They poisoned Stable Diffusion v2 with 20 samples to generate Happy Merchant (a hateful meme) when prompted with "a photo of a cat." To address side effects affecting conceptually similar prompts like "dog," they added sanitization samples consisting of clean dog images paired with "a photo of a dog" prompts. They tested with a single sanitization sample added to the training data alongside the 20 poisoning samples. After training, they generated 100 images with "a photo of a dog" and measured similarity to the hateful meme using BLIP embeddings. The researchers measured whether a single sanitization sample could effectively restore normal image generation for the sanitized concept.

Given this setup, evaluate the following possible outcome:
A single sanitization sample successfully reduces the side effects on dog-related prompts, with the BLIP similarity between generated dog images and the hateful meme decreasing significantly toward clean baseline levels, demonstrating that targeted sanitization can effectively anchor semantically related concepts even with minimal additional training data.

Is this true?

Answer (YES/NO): YES